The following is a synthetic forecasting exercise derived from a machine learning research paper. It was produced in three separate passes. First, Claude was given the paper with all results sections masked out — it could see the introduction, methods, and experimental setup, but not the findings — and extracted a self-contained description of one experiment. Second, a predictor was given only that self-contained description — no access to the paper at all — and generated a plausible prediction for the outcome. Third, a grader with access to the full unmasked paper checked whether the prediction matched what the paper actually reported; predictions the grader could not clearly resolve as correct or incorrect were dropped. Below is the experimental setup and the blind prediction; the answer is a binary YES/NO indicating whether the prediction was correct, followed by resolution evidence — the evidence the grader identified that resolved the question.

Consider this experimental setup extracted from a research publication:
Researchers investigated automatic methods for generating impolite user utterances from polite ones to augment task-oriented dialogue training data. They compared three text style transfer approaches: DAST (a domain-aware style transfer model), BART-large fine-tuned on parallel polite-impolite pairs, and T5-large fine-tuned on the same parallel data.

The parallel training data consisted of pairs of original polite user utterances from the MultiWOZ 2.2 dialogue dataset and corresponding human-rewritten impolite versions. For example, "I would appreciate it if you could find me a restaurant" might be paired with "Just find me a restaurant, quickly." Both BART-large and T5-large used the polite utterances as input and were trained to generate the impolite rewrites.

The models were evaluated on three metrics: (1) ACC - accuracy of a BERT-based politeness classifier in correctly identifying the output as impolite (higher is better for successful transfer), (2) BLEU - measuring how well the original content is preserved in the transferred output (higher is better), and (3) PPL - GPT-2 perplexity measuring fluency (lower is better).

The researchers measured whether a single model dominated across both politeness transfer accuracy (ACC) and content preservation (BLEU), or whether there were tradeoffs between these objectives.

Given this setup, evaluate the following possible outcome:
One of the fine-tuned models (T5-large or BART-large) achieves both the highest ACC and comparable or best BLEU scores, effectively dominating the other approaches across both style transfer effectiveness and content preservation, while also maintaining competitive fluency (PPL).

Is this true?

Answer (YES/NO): NO